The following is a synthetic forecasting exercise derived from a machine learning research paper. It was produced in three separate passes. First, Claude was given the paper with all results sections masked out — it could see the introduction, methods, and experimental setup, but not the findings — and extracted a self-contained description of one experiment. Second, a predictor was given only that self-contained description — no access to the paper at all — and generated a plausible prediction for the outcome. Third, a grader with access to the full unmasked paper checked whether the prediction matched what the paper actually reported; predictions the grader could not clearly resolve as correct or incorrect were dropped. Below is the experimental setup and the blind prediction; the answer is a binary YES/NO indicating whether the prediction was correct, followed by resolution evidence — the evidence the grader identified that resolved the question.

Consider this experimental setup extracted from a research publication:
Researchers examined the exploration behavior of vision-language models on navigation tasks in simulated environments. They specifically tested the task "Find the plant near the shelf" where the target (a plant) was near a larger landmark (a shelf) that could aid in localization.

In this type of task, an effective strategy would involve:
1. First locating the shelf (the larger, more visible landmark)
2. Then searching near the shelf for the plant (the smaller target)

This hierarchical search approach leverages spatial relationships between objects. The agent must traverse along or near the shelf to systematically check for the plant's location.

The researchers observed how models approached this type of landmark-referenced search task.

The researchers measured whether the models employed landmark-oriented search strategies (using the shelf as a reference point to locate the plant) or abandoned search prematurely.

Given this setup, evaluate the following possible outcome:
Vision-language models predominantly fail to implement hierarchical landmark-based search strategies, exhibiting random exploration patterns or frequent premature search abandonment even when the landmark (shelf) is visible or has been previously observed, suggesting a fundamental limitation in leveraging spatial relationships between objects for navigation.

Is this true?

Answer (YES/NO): NO